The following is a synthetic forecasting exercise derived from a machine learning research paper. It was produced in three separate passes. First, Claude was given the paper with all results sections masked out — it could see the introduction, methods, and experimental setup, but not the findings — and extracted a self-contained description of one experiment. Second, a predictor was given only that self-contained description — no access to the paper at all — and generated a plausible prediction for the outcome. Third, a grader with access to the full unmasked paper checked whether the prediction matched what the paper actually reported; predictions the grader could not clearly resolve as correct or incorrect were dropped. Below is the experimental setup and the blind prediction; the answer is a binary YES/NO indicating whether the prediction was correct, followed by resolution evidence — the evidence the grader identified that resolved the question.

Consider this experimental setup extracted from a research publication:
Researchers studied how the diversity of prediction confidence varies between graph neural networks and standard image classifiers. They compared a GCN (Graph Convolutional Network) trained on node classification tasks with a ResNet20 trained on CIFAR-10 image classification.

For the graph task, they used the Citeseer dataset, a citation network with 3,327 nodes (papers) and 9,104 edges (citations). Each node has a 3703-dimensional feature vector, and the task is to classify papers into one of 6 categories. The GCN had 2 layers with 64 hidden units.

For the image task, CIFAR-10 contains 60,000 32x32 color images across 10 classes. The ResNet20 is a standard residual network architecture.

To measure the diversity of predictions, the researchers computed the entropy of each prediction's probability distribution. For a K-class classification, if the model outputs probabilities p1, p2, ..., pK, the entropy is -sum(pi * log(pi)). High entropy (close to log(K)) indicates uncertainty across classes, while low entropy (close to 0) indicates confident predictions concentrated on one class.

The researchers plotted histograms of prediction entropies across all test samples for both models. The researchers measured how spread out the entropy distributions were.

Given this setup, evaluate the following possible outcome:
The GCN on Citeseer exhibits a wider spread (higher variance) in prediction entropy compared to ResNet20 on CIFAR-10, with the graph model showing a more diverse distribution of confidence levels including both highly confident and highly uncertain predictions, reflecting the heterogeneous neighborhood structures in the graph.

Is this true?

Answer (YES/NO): YES